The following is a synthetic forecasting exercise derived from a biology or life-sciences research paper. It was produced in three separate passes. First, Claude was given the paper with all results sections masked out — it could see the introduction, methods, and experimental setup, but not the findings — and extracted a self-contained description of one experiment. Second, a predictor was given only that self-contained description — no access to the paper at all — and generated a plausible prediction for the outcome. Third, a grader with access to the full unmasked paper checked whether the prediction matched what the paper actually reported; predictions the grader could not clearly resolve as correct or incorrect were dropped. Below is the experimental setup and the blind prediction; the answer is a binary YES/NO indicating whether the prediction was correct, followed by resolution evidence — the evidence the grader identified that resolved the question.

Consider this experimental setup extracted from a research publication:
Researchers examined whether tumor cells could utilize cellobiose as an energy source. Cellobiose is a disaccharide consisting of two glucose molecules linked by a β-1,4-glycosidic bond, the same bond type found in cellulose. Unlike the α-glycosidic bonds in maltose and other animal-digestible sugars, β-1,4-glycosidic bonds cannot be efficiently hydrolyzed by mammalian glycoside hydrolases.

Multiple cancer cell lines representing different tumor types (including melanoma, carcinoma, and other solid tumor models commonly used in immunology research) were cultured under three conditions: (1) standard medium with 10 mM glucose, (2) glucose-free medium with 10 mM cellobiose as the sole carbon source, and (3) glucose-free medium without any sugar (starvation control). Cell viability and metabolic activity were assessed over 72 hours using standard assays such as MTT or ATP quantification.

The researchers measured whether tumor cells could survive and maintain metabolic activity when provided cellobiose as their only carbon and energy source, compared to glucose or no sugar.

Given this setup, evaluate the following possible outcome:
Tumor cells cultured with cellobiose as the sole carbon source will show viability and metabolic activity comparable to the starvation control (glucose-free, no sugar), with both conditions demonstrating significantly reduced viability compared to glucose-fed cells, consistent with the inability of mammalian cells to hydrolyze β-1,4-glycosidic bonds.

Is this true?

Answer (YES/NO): YES